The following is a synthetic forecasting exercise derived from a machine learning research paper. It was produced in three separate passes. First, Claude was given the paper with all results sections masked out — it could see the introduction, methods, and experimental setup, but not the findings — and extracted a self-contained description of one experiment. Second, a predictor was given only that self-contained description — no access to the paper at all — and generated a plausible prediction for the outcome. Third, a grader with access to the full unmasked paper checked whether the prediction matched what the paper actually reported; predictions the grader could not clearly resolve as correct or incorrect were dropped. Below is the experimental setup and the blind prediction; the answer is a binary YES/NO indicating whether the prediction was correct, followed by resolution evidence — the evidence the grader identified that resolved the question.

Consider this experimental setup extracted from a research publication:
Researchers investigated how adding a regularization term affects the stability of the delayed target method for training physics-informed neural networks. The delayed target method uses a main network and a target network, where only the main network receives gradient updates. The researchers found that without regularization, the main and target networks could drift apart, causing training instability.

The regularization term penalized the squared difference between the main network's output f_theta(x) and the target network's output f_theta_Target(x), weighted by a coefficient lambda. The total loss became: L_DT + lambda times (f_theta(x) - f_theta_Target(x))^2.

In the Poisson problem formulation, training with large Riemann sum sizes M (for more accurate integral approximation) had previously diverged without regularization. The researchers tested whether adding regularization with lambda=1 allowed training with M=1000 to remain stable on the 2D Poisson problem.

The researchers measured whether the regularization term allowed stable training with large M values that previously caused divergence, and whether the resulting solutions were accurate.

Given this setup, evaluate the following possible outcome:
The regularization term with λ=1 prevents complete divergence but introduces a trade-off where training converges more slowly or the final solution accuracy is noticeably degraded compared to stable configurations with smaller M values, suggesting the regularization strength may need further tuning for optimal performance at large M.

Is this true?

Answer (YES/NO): NO